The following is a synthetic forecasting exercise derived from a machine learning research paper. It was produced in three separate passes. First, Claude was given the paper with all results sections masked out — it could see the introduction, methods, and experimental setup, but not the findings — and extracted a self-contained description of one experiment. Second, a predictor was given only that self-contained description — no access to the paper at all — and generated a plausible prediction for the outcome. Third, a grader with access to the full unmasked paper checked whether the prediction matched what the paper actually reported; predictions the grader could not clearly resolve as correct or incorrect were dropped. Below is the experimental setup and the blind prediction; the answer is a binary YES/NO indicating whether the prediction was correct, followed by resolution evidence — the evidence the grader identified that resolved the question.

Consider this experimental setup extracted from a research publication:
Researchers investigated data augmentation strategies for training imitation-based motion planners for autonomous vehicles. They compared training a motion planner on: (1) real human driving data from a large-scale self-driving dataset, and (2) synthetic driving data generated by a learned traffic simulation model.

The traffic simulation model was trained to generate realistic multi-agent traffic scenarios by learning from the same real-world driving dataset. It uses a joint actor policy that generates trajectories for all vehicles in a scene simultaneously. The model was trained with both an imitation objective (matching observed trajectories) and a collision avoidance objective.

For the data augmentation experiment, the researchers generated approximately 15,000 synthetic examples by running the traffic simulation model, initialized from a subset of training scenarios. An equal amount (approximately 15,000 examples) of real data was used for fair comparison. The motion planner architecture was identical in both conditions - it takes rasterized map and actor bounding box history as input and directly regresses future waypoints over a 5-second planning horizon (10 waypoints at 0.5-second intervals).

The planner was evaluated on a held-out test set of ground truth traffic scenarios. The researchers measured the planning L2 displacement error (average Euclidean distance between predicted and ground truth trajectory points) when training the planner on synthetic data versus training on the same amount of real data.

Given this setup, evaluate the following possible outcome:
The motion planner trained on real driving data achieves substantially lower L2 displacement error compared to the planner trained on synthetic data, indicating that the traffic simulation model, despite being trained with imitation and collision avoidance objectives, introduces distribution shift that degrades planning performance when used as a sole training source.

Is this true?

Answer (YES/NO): NO